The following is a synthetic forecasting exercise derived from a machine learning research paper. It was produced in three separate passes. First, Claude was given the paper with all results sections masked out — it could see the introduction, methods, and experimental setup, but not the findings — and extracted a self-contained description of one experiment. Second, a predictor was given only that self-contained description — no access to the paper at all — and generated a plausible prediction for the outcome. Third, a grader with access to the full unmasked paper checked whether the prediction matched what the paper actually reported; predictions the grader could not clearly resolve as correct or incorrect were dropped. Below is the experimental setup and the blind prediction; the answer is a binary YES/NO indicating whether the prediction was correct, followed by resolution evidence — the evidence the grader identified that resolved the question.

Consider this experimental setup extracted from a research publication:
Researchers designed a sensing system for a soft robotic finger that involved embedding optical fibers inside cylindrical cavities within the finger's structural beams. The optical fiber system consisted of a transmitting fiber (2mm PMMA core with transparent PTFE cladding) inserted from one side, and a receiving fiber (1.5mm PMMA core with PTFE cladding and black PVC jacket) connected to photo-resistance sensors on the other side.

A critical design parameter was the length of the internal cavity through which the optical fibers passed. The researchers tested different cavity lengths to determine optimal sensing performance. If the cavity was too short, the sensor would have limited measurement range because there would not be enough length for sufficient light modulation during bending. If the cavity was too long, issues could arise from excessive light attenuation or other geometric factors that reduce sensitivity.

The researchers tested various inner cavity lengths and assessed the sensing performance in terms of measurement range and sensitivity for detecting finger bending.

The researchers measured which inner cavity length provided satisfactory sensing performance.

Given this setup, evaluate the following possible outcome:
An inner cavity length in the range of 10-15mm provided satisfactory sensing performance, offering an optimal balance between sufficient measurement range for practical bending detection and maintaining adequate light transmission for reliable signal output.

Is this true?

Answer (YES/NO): NO